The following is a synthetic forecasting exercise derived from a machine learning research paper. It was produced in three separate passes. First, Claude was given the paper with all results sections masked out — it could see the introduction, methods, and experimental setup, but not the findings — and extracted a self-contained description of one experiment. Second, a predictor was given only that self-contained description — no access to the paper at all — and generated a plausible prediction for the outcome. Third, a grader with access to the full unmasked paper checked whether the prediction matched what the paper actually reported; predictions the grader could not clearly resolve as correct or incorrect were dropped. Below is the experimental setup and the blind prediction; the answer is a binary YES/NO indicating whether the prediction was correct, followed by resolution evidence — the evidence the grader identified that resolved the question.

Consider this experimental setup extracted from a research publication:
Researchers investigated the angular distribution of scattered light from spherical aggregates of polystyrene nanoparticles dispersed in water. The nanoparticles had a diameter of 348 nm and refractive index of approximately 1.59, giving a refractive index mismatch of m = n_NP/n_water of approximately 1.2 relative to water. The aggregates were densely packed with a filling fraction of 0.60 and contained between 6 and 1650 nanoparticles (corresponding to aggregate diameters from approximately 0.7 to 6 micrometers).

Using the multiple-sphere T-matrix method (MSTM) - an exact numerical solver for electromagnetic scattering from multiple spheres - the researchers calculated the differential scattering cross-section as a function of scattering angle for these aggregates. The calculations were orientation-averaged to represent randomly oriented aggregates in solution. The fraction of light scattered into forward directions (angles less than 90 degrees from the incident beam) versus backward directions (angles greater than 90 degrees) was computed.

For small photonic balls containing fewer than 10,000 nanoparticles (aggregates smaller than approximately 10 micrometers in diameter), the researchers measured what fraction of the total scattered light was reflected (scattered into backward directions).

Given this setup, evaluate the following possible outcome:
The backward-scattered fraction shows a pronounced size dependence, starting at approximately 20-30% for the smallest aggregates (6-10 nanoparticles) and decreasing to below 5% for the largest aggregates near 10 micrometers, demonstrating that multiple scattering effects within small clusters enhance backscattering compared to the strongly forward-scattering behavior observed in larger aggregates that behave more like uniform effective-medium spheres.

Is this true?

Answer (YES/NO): NO